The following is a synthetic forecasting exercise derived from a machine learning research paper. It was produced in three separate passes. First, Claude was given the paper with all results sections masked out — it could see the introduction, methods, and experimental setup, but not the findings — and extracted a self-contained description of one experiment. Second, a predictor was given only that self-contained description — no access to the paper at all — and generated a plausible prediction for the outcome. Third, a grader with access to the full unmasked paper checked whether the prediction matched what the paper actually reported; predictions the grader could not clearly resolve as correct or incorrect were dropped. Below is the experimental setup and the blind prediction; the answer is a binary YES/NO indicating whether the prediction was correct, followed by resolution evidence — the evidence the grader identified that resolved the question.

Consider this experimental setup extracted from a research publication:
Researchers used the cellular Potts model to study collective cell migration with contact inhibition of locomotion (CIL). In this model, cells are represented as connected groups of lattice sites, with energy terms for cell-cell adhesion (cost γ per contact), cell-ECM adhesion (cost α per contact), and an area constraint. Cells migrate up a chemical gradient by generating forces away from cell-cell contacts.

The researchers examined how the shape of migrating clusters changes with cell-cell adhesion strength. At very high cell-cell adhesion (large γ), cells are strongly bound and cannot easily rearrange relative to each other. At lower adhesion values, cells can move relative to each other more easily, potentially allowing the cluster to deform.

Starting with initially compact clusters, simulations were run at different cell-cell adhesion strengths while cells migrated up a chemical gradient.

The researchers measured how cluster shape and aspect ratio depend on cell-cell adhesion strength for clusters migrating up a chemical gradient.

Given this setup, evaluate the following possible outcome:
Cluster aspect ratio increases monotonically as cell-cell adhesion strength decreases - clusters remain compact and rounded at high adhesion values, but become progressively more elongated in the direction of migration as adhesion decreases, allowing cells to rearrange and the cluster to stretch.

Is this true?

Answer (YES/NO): NO